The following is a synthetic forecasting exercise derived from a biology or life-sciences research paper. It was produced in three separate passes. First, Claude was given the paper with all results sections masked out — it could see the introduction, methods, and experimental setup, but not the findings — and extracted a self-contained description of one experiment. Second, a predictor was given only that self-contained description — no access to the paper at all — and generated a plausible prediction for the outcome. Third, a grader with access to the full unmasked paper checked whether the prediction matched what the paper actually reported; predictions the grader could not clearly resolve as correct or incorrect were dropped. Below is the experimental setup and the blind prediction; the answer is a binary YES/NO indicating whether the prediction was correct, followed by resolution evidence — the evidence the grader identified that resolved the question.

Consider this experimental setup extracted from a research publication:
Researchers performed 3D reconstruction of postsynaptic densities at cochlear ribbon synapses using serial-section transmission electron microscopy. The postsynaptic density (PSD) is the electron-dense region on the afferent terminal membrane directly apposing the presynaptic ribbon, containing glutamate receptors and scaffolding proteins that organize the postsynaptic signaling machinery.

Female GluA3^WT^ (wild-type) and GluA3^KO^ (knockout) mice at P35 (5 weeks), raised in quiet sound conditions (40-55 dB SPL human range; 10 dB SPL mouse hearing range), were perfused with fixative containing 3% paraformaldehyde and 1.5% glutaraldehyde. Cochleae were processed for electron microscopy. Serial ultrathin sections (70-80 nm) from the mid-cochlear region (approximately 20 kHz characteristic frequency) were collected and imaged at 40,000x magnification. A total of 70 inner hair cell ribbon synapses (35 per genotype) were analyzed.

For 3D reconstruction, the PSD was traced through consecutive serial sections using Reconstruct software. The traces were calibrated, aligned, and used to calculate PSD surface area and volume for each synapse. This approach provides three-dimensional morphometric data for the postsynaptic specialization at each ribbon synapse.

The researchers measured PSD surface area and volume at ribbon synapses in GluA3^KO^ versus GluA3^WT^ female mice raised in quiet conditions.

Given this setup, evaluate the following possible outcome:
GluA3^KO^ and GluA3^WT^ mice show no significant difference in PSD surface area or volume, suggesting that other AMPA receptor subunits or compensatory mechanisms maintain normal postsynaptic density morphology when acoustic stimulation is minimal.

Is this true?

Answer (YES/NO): YES